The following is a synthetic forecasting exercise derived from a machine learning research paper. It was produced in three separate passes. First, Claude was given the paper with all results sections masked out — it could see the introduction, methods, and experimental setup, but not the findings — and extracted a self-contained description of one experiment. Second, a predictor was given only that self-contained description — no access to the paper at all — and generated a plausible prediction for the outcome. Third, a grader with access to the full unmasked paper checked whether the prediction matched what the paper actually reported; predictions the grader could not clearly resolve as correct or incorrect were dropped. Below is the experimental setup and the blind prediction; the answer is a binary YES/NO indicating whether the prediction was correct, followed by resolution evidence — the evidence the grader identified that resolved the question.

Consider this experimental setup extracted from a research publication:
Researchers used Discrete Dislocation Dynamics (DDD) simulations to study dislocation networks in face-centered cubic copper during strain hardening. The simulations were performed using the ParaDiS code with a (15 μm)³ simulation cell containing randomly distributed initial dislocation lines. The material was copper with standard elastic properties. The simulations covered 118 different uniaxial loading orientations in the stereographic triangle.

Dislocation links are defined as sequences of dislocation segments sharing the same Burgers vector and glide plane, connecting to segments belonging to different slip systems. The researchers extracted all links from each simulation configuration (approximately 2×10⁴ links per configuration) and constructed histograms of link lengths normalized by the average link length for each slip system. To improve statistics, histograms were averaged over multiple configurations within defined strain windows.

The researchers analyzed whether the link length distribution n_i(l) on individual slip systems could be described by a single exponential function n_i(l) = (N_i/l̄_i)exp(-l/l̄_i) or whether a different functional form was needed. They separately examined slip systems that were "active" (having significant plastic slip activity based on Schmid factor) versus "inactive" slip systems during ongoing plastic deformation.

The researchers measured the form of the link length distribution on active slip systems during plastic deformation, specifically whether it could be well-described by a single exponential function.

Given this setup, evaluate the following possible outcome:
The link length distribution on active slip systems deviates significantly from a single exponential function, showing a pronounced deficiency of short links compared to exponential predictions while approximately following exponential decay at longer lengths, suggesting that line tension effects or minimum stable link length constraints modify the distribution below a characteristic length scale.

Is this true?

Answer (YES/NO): NO